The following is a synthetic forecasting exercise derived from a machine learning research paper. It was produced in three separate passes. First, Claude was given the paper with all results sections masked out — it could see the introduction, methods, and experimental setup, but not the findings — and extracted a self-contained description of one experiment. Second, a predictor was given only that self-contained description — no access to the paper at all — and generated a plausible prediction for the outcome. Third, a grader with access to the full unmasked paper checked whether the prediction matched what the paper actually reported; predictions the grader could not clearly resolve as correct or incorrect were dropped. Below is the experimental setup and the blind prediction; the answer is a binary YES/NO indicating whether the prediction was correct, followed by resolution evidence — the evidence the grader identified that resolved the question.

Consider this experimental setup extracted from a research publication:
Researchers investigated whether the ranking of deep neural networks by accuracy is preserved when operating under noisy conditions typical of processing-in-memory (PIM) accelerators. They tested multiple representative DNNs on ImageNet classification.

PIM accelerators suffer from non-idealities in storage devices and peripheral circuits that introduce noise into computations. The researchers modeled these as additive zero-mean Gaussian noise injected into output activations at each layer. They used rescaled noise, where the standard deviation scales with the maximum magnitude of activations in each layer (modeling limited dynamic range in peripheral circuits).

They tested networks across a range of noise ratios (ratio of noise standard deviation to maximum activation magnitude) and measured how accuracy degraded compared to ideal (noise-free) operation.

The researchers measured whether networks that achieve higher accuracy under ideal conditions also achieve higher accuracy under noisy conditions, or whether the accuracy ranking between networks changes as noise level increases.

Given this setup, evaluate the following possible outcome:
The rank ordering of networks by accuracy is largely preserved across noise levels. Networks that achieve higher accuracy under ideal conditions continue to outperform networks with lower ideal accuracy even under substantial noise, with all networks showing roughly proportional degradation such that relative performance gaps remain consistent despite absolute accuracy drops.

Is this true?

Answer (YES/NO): NO